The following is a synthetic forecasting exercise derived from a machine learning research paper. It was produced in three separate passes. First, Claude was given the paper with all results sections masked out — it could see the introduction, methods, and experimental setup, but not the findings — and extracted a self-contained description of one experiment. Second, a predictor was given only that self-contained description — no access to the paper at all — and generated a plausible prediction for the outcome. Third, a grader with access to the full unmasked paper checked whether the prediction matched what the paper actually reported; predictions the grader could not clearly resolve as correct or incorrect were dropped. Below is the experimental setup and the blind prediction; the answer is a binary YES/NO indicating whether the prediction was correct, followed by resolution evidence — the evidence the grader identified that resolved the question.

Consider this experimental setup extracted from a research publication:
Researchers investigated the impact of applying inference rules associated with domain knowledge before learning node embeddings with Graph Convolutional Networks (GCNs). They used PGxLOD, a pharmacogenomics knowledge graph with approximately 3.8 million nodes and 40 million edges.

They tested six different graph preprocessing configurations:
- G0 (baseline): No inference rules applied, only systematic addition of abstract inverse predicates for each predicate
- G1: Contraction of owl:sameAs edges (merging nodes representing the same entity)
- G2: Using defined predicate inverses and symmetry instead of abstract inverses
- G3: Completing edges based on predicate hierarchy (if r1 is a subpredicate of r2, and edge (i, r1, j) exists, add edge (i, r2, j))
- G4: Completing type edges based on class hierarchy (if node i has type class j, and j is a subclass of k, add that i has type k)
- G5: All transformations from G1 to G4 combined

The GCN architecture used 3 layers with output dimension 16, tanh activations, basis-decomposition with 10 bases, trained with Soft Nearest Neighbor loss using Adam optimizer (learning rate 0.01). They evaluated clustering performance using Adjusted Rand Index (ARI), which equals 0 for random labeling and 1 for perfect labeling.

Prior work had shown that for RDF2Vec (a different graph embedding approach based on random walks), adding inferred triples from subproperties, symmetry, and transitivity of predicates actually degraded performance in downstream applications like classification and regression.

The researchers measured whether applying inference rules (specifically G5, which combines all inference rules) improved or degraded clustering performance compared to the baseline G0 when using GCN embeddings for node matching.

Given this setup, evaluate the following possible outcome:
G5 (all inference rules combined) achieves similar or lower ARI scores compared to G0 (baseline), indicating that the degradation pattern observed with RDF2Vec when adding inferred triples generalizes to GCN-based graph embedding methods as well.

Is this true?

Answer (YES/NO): NO